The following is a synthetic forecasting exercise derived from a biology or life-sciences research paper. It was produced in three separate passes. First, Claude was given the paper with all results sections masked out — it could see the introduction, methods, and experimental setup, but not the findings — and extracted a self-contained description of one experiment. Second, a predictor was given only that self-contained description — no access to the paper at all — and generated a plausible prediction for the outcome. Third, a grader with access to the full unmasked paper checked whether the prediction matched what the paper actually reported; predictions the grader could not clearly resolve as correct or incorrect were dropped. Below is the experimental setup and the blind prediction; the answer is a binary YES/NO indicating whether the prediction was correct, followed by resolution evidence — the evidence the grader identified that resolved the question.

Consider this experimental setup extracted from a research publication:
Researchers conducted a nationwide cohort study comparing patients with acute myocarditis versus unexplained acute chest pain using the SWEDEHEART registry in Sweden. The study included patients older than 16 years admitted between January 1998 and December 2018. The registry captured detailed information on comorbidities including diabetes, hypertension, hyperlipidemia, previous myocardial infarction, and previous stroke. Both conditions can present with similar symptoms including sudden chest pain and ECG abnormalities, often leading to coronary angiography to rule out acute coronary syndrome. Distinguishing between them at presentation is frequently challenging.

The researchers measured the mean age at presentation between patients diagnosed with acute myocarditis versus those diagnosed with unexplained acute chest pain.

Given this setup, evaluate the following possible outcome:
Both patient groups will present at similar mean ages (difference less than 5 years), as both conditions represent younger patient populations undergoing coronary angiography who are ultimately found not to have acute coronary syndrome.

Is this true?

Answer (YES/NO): NO